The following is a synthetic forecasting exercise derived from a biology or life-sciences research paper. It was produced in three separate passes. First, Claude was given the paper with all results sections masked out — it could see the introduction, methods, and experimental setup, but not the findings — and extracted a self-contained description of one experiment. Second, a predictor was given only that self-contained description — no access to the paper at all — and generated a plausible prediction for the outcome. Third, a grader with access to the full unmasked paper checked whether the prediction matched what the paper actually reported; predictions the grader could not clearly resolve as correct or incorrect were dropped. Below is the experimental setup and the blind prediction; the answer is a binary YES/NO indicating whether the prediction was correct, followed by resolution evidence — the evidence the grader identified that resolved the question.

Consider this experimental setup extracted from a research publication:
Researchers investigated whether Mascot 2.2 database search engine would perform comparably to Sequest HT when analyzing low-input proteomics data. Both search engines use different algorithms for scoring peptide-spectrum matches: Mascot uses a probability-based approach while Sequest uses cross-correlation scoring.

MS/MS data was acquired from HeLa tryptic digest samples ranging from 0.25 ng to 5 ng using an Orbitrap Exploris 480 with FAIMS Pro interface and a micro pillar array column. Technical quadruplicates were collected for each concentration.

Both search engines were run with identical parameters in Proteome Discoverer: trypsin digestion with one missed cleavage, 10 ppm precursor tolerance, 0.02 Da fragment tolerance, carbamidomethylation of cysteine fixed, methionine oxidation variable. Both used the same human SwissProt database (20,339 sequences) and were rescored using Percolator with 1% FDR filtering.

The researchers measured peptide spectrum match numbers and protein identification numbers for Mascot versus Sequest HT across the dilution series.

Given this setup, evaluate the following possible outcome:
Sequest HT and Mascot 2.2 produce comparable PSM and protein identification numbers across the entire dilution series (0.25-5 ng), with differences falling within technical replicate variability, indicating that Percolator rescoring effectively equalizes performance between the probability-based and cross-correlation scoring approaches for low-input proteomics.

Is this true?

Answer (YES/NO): NO